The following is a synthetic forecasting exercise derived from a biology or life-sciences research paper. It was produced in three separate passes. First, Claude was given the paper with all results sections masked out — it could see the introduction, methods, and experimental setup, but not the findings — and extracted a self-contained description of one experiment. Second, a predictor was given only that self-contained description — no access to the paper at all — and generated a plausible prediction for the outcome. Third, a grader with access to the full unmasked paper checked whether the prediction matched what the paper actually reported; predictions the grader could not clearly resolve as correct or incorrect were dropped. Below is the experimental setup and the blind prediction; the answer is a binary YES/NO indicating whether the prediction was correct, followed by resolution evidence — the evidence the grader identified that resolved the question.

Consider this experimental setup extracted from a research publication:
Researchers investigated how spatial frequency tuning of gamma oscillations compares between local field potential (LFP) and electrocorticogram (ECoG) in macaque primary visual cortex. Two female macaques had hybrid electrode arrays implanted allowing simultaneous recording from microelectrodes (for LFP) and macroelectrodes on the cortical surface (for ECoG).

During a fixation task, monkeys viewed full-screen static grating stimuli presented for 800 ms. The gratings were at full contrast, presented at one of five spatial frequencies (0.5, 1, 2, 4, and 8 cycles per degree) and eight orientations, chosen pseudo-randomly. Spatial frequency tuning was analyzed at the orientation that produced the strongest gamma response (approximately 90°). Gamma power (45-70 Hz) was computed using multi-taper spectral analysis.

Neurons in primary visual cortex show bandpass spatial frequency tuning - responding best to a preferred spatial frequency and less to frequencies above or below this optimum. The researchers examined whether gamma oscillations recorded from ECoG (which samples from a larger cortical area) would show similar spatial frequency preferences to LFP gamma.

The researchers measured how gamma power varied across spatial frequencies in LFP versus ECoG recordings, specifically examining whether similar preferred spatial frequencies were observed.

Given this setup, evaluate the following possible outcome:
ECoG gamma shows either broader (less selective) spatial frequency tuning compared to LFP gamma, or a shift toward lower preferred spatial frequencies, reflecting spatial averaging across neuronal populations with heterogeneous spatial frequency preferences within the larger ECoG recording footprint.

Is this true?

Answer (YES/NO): NO